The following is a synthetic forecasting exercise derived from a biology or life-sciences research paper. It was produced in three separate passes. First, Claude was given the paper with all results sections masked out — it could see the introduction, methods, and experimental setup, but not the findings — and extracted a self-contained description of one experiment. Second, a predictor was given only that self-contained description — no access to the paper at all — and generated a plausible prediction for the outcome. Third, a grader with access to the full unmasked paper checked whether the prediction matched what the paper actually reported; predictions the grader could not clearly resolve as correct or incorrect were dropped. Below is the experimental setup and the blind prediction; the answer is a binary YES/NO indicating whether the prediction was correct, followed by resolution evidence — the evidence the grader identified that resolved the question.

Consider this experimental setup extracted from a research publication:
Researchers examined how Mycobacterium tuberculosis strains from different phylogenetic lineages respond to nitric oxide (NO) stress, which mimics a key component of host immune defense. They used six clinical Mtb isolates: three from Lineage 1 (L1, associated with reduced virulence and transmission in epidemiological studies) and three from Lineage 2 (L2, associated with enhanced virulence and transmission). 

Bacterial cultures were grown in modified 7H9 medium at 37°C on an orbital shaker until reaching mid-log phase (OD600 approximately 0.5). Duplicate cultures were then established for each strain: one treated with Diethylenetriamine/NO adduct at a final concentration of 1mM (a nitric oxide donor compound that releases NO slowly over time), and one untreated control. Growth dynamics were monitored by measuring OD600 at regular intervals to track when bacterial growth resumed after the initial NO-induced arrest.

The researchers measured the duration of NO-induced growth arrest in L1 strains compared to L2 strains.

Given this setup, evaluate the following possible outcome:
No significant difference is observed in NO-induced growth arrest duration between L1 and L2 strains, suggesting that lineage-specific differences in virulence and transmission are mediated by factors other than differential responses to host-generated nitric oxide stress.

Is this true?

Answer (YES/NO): NO